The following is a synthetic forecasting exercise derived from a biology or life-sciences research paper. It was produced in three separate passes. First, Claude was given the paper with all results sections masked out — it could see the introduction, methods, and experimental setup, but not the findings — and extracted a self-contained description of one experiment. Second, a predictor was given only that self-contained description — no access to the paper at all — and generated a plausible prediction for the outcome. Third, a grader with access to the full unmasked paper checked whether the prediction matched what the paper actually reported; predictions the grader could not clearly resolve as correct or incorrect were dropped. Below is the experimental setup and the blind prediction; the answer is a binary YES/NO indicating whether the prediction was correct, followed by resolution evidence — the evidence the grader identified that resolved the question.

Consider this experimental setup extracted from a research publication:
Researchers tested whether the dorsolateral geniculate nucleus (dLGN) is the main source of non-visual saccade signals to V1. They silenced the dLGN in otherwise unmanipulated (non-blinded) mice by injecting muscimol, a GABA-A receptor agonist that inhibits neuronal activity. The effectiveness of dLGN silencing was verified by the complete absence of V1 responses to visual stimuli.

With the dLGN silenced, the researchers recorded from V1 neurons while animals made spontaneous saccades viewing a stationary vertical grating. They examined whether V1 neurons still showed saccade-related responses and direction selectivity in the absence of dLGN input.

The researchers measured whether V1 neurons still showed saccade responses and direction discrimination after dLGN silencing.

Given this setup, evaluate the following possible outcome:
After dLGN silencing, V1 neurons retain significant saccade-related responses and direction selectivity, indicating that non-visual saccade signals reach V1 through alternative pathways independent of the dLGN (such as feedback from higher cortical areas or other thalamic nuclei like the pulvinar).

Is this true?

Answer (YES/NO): YES